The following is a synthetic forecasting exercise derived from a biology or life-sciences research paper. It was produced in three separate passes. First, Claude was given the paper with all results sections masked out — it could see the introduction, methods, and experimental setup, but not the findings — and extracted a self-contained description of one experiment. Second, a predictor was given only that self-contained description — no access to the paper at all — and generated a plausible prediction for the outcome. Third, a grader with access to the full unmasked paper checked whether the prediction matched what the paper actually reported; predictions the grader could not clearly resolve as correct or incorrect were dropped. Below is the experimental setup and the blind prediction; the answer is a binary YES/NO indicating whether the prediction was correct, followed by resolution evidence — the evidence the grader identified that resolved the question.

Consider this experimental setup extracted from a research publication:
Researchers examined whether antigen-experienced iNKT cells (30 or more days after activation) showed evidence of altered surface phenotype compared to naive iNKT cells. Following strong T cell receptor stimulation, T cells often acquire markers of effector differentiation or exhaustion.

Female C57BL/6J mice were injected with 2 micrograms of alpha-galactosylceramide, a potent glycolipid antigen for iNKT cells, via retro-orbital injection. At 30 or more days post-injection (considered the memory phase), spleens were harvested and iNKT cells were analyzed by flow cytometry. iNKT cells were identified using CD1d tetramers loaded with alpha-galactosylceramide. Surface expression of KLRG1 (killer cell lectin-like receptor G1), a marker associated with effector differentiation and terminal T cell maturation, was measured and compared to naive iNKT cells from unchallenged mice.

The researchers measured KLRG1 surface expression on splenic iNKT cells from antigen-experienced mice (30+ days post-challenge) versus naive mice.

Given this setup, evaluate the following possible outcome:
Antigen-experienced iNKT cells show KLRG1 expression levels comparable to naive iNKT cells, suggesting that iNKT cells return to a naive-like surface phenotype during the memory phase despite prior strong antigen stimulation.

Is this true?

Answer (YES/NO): NO